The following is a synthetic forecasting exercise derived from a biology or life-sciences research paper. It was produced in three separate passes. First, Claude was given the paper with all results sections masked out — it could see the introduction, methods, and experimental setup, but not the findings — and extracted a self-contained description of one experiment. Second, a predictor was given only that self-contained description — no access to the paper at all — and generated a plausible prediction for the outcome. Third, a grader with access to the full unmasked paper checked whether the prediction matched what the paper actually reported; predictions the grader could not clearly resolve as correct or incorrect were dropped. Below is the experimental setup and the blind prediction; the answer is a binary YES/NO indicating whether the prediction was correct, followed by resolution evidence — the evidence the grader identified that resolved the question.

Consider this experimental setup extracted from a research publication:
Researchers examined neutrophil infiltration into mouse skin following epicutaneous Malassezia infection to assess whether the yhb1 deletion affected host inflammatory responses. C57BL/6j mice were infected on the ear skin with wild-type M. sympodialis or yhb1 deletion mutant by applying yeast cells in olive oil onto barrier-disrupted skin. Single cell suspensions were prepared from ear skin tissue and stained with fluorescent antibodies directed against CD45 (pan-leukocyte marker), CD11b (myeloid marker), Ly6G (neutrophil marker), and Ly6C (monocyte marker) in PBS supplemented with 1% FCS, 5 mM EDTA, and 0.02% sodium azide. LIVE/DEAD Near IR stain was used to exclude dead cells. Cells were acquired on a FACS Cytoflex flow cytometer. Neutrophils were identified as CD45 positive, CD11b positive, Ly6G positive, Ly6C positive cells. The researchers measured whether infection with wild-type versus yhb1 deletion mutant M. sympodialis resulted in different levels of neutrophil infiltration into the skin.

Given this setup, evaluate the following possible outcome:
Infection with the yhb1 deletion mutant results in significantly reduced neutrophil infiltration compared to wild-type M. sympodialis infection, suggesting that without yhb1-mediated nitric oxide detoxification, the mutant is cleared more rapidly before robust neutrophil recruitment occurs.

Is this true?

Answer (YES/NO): NO